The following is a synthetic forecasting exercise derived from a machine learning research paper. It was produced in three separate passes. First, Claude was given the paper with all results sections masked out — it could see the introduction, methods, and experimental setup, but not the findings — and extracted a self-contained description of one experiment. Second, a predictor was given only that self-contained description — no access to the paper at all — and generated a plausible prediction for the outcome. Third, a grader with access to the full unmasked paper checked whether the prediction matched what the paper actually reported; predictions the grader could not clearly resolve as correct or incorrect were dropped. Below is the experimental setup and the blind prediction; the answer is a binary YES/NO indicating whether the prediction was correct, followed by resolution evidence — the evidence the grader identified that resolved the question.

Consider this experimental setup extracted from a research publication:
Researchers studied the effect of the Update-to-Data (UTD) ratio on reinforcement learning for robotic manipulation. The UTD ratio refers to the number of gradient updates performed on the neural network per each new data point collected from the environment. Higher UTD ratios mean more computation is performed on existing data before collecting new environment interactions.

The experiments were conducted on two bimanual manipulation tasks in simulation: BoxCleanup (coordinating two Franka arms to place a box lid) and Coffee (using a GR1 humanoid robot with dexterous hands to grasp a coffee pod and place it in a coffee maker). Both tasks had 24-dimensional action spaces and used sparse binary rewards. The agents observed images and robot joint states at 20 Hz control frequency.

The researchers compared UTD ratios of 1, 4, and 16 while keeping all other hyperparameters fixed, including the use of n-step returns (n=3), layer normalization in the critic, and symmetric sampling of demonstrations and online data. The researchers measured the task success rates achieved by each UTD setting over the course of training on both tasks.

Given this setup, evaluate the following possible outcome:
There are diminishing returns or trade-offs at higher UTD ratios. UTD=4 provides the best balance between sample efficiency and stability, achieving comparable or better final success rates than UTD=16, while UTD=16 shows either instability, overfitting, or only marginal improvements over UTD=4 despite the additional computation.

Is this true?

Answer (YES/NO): YES